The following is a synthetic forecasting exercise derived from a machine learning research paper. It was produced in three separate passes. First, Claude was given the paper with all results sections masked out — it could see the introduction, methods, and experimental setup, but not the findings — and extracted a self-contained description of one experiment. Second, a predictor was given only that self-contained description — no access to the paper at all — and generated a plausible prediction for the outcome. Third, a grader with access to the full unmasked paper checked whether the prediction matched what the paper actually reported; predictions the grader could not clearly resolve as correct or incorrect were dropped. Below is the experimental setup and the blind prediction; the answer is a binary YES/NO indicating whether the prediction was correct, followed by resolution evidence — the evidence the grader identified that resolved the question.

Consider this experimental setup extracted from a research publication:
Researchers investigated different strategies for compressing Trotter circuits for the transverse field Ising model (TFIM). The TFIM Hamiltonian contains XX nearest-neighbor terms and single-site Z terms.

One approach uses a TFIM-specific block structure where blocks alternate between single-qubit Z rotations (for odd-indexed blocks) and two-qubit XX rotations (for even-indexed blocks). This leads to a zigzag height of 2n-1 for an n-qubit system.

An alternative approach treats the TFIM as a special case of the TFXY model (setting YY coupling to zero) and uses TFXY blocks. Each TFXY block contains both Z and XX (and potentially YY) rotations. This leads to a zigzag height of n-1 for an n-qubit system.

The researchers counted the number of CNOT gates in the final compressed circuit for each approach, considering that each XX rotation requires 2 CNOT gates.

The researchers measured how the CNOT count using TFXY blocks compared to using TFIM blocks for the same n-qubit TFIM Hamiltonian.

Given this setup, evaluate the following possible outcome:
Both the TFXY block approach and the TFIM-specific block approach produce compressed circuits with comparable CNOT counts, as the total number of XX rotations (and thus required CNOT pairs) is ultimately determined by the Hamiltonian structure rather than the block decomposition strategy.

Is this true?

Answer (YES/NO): NO